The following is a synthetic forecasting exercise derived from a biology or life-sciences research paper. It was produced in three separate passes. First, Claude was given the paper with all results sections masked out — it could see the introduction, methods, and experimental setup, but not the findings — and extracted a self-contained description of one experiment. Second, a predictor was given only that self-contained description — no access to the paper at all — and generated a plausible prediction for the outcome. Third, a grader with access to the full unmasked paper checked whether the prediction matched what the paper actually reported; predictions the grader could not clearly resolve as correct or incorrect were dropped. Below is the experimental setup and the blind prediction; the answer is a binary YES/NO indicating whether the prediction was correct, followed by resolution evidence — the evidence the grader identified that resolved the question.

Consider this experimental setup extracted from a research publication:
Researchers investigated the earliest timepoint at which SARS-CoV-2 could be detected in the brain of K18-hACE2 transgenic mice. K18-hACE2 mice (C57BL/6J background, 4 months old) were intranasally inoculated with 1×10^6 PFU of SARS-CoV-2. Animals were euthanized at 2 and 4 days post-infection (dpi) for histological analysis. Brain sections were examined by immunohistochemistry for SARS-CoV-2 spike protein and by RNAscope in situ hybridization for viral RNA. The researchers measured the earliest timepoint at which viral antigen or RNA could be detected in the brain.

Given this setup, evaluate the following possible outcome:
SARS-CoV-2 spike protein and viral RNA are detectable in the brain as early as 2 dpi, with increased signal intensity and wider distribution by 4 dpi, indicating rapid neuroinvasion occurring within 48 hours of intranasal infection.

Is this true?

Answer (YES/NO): NO